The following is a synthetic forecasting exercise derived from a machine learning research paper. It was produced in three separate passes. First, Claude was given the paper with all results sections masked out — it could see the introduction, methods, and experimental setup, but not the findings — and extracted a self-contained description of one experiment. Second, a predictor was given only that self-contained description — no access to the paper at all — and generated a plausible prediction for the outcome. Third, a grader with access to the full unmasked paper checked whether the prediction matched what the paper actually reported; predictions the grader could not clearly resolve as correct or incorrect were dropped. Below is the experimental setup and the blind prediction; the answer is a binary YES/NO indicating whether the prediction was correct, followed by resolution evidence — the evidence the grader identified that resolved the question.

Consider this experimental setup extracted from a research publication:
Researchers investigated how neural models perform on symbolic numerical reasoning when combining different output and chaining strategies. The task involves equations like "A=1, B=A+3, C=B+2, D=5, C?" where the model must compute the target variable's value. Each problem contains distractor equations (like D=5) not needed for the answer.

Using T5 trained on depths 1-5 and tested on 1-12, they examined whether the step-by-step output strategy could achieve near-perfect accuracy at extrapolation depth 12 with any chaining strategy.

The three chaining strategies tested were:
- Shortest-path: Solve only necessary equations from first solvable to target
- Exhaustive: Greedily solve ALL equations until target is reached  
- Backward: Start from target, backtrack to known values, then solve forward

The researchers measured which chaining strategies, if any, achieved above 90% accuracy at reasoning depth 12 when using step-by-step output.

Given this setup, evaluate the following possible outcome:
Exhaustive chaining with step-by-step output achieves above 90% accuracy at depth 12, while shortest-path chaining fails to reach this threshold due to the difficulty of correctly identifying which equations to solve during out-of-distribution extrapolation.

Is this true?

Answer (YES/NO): YES